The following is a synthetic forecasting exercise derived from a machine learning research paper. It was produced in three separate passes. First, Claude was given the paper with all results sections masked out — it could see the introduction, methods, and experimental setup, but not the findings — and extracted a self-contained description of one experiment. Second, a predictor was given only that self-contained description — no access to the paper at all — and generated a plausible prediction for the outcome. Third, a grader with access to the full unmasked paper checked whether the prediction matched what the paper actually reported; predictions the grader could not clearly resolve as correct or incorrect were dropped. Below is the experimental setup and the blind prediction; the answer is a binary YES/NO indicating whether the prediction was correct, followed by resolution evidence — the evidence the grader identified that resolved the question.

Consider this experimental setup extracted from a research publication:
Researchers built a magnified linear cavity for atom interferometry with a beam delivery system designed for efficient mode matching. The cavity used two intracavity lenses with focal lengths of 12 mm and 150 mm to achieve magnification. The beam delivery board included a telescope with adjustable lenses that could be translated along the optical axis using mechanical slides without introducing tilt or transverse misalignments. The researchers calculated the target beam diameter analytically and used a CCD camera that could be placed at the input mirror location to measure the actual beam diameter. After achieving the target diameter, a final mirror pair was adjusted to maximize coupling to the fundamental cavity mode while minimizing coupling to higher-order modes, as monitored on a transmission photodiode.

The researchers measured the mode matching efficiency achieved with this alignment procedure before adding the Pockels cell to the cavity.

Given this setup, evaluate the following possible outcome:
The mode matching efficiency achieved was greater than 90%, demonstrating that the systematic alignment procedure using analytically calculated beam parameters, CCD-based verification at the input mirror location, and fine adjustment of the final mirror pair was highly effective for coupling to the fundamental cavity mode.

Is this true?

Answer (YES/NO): YES